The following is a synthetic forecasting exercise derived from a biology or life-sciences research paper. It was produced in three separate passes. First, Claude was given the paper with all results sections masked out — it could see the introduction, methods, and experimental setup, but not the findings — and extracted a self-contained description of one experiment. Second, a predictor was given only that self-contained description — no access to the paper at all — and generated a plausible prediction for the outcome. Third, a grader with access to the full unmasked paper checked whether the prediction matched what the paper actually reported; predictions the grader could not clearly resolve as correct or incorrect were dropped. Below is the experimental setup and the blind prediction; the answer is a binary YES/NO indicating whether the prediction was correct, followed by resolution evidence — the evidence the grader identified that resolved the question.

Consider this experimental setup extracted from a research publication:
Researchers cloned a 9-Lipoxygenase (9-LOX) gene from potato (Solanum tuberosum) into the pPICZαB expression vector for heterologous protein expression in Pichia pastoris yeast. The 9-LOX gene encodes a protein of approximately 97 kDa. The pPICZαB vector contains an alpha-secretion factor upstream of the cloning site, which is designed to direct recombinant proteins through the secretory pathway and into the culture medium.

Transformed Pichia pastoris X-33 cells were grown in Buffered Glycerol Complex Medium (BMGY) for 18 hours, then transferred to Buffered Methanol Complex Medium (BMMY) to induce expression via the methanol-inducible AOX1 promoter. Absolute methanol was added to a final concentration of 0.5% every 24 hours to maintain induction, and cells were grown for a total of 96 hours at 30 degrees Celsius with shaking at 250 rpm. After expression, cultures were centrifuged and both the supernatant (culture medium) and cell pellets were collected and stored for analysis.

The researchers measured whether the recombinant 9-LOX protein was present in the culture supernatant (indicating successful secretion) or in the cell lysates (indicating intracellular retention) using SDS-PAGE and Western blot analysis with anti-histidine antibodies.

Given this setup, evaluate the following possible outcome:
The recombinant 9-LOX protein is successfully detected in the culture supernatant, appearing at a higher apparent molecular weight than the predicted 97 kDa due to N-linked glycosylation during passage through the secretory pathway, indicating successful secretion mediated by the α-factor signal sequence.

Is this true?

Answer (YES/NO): NO